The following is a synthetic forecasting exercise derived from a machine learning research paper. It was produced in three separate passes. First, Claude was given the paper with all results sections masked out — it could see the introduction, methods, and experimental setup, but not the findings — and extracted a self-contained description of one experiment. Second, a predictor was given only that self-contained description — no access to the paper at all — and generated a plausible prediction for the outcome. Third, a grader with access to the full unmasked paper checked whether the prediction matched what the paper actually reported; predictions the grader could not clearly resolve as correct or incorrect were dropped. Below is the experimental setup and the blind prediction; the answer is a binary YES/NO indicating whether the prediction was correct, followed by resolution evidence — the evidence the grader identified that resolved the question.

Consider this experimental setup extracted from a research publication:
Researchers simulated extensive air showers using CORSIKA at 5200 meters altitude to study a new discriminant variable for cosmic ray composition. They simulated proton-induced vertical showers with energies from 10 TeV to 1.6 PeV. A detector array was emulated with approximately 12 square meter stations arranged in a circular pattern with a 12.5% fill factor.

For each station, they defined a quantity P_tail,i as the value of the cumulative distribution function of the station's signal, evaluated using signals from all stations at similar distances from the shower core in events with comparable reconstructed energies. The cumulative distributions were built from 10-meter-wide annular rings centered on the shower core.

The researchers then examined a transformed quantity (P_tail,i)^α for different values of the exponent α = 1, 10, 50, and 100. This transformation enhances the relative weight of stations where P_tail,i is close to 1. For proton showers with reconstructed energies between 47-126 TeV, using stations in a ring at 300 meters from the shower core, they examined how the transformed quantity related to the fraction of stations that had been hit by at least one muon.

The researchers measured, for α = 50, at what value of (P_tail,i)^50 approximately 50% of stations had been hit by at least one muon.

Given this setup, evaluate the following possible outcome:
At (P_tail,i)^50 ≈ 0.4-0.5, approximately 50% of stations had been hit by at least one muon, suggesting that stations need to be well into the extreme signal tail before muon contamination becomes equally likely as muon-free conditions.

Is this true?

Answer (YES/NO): YES